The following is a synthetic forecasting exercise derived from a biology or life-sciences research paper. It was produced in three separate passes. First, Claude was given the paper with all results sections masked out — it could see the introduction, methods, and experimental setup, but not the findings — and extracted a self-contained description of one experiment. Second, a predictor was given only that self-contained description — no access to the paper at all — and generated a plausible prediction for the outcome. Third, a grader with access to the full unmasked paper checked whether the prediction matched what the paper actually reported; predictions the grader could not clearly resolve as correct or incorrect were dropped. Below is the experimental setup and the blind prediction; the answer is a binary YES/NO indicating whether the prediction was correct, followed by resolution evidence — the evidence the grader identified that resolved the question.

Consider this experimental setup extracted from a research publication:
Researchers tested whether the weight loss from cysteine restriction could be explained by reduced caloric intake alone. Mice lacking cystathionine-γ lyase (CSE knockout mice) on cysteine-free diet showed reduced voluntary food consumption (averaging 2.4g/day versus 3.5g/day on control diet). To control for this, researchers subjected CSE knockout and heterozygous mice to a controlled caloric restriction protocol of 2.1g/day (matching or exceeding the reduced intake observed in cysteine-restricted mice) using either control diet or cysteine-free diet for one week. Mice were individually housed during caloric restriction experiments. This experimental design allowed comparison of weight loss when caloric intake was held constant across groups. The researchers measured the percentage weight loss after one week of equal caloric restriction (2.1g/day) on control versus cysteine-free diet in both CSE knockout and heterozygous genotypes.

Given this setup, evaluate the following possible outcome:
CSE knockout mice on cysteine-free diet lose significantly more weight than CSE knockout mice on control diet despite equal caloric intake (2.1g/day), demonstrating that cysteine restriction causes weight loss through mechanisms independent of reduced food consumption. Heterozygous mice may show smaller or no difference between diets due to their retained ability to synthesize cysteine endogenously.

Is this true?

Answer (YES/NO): YES